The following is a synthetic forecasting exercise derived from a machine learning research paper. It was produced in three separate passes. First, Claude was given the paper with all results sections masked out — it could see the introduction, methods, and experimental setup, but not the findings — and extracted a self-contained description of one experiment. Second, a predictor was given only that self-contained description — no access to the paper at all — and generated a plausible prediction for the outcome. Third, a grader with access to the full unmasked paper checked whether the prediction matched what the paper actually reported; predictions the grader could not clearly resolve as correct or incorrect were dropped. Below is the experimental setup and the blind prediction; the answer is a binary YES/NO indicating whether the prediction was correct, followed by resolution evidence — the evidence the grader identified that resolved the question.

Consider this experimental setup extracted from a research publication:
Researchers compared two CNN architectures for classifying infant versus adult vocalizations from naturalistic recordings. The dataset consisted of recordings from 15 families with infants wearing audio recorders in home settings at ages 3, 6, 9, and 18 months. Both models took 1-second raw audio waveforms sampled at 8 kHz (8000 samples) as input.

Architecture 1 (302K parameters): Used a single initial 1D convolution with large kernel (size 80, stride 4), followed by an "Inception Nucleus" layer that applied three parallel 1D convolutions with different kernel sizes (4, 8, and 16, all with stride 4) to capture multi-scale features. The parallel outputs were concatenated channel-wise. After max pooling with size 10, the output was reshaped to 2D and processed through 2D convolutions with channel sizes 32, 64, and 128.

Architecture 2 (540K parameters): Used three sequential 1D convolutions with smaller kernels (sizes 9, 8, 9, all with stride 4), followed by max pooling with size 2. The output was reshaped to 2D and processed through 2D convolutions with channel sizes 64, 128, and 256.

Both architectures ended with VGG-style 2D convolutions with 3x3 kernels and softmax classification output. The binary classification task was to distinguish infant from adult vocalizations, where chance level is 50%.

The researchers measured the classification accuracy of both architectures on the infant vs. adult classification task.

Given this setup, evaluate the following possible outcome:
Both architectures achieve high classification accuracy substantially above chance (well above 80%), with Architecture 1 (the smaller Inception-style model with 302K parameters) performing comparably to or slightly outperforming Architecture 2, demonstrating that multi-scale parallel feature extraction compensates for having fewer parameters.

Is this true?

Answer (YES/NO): NO